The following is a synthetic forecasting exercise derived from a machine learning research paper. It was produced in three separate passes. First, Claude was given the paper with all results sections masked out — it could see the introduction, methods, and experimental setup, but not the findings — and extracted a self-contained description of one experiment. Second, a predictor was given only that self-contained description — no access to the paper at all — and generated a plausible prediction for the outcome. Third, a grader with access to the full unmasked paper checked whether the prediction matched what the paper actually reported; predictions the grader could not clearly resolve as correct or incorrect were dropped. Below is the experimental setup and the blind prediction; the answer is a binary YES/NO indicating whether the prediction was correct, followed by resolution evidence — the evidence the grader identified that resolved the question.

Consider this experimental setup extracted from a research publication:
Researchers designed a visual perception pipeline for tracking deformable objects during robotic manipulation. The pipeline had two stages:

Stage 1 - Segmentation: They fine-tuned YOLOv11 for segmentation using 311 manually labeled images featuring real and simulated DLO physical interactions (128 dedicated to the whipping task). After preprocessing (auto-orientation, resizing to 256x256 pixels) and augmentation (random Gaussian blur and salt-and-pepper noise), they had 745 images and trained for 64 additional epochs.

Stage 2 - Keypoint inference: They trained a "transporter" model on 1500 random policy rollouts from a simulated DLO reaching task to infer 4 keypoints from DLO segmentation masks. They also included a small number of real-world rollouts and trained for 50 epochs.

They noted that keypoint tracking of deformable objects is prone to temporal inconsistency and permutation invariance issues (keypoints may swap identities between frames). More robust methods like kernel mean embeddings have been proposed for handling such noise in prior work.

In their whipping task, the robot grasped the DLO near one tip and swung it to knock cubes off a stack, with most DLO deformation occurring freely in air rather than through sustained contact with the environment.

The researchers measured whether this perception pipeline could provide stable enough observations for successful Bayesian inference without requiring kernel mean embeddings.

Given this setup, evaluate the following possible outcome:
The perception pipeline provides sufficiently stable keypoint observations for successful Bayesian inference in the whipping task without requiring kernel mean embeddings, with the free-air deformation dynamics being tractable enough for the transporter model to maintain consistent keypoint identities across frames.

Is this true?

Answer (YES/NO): YES